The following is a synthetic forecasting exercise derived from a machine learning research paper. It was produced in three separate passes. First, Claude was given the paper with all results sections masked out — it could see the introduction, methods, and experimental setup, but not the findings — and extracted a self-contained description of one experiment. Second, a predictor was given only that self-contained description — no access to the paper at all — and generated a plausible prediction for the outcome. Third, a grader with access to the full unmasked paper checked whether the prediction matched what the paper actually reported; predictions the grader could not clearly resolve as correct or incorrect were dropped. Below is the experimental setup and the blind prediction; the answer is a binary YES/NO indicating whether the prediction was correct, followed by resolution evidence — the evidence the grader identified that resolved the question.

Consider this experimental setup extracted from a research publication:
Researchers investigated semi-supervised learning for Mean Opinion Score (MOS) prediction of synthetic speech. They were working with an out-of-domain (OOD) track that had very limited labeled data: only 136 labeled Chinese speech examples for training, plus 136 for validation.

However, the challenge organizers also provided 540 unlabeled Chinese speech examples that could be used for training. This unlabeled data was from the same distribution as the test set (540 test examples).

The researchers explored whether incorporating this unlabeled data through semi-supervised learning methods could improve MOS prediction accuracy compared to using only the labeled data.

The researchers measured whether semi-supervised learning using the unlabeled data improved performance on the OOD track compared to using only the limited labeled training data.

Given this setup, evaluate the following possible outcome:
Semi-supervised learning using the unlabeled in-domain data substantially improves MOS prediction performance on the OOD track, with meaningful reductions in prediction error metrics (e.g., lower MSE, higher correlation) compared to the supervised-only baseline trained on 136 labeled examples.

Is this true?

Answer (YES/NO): YES